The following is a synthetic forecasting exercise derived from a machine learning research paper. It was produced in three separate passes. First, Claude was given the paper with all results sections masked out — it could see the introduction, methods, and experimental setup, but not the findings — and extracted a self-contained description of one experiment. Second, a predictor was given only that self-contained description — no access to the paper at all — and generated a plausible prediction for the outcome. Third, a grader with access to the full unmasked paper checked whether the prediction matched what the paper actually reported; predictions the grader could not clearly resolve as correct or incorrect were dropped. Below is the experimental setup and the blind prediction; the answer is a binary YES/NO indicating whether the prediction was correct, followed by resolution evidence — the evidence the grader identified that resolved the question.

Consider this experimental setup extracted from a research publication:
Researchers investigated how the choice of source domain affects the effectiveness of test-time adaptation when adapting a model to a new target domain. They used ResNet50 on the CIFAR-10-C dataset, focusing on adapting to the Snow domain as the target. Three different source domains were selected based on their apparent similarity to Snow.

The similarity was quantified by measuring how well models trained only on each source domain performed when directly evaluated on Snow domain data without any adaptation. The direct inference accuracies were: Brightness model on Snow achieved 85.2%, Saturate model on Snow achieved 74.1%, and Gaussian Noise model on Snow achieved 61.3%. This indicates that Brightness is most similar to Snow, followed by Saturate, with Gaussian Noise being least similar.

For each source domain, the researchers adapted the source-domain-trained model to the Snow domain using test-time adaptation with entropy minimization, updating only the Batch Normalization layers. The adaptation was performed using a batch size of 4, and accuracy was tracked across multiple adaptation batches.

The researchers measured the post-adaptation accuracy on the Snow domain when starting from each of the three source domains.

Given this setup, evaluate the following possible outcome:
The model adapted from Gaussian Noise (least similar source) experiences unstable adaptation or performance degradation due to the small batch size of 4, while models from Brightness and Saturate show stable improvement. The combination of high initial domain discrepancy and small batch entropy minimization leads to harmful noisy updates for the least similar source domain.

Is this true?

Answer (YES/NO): NO